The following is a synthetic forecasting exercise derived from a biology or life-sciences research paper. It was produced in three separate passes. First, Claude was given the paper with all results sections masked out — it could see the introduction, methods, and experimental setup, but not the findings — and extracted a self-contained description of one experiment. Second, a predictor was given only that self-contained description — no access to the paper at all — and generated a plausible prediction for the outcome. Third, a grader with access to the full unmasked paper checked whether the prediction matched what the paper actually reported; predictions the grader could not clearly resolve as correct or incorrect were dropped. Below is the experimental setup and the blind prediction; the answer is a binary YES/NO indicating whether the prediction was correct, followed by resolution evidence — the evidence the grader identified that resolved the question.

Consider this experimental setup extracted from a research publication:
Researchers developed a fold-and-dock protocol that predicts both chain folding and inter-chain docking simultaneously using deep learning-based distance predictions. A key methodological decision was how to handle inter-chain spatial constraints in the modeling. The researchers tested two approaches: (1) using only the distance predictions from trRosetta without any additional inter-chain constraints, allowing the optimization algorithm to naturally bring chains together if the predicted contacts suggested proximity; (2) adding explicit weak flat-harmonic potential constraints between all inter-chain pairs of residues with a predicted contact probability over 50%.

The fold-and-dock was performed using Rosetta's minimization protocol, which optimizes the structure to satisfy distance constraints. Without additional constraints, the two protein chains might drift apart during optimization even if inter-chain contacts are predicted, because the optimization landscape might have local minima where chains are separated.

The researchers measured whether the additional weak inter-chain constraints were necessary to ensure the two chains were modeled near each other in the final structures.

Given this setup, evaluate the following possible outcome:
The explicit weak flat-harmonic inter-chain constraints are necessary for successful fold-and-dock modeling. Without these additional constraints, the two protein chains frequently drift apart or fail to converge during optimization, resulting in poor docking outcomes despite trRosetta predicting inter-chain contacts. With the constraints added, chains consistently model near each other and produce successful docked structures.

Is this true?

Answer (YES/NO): YES